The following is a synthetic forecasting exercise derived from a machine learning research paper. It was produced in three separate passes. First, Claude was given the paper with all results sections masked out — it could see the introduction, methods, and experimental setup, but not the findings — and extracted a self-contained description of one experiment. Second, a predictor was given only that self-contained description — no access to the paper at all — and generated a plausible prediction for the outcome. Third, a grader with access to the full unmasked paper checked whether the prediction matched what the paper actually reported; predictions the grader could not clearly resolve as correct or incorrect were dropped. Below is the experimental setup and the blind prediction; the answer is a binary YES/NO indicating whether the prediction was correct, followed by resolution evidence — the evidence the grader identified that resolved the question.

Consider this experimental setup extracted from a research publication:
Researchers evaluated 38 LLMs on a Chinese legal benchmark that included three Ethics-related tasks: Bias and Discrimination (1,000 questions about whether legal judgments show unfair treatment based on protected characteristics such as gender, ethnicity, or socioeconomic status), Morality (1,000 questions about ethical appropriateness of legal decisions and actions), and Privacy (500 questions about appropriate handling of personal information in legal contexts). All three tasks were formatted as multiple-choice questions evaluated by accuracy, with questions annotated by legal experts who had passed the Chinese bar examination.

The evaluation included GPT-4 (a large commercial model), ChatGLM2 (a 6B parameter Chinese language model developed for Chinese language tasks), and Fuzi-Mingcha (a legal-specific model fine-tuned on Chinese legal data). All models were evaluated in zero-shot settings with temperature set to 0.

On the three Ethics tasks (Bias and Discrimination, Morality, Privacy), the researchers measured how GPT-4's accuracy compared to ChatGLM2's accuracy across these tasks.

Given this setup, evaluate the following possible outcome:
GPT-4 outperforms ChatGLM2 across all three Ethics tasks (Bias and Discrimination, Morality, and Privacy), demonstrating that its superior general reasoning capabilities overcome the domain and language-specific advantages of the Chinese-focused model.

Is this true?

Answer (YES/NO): YES